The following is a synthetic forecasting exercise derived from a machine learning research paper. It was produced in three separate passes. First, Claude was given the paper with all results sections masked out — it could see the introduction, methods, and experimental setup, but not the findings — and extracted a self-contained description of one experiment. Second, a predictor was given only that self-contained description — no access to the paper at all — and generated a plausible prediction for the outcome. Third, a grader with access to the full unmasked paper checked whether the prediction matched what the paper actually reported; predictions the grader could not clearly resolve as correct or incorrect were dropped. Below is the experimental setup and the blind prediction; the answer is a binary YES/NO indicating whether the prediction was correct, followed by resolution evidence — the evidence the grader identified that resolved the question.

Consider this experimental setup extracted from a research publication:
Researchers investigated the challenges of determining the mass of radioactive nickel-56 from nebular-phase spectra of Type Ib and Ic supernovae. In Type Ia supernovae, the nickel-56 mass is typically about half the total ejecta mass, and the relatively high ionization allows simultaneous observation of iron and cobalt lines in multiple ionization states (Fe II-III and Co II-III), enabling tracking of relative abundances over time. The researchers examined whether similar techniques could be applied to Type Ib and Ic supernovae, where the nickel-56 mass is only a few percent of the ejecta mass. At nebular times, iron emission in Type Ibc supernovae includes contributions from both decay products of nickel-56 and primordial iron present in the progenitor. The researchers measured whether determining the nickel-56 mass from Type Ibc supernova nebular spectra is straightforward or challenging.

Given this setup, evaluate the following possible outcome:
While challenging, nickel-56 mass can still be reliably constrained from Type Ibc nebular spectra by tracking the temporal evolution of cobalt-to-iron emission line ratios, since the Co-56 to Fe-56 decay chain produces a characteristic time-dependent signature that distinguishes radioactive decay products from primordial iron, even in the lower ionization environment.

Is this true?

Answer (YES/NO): NO